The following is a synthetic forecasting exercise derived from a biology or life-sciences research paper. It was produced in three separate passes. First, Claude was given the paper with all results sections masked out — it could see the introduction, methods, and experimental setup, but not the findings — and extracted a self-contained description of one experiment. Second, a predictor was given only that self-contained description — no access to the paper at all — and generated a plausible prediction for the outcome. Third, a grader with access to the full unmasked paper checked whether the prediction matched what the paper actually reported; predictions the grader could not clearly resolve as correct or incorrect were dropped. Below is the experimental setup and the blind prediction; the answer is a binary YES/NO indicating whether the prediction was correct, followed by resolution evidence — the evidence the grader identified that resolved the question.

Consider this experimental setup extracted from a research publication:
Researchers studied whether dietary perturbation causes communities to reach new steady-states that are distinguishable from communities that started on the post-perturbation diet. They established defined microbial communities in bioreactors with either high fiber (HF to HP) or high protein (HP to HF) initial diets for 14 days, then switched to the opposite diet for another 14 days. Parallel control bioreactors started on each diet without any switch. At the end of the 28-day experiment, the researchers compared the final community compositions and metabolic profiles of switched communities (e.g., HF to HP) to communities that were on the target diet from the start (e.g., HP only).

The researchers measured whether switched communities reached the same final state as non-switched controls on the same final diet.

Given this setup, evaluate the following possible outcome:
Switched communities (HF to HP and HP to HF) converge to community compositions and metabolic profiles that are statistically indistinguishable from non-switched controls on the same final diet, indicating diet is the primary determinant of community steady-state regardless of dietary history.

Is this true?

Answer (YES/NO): YES